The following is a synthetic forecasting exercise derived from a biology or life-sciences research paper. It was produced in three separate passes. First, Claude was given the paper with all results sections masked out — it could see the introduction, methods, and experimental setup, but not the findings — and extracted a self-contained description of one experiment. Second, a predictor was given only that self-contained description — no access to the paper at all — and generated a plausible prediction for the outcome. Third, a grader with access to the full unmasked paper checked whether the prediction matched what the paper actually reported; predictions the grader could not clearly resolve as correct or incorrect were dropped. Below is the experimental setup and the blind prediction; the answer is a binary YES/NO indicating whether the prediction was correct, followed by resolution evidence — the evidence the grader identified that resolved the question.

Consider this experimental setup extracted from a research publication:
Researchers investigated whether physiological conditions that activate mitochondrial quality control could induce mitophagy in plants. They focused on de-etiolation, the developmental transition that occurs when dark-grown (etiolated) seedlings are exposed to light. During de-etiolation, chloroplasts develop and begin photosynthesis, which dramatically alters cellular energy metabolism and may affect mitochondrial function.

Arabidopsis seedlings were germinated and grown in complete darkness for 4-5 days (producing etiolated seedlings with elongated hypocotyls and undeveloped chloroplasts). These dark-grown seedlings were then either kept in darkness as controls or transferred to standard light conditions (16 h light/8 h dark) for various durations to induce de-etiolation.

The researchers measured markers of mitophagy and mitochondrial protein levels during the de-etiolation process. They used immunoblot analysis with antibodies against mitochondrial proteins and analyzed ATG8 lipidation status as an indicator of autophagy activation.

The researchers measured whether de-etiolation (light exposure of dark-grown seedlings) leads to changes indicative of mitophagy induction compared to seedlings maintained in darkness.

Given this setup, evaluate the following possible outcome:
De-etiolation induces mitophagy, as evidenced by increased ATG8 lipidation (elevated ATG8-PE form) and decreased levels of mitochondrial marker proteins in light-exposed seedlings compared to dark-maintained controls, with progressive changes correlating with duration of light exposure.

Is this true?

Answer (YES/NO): NO